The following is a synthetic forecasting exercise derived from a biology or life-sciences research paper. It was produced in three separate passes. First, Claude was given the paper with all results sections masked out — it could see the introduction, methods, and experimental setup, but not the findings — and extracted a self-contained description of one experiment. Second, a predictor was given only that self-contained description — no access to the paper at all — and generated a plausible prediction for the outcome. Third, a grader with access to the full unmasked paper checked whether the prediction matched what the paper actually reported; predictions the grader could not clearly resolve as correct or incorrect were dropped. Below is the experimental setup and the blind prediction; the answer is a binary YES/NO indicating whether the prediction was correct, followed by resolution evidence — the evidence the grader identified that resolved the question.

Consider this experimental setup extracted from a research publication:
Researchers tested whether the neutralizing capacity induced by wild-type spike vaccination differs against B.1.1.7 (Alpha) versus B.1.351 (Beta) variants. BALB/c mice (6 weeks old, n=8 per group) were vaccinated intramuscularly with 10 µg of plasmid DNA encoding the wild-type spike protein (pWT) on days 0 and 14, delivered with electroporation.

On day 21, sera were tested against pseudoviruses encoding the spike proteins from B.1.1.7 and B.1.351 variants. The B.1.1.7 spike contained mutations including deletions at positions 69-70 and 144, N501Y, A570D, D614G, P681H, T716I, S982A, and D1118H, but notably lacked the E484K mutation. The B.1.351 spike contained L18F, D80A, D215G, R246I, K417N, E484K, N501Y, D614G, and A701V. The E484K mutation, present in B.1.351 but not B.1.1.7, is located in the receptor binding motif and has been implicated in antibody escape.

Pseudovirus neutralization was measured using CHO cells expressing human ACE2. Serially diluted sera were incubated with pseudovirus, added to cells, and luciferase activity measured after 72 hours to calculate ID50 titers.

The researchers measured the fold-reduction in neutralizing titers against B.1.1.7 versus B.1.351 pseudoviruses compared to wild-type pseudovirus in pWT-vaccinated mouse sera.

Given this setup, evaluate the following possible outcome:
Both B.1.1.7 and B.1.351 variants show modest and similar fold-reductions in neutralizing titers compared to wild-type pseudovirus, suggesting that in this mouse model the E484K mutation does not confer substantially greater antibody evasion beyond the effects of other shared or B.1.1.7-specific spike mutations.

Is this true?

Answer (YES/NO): NO